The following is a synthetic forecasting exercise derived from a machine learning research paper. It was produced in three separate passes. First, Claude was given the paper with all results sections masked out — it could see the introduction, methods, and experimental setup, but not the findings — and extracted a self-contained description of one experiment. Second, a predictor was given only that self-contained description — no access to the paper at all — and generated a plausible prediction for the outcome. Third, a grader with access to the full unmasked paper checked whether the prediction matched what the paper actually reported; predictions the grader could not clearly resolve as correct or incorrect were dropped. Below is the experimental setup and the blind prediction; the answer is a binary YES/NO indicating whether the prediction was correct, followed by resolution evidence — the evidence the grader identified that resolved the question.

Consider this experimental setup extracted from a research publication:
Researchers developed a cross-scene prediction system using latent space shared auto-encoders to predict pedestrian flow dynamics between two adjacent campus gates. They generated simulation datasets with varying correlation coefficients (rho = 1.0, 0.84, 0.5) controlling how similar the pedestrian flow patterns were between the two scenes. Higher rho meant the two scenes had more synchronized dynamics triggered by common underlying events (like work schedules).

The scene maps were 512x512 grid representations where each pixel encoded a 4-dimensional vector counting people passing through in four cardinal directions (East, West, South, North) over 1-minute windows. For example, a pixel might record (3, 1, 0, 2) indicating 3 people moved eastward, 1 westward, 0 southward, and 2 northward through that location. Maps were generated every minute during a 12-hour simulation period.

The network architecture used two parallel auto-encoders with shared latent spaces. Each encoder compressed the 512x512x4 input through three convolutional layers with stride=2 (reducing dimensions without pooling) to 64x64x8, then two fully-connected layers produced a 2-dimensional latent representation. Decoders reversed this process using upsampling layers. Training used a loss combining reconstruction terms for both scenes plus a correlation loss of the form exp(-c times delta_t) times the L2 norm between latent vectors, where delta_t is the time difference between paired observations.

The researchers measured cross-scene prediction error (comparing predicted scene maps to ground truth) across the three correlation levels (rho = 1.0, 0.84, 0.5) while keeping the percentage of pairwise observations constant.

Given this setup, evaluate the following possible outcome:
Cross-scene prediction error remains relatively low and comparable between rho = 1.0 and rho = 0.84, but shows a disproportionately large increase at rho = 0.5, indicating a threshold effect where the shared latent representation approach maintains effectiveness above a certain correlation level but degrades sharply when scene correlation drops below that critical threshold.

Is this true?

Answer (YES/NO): NO